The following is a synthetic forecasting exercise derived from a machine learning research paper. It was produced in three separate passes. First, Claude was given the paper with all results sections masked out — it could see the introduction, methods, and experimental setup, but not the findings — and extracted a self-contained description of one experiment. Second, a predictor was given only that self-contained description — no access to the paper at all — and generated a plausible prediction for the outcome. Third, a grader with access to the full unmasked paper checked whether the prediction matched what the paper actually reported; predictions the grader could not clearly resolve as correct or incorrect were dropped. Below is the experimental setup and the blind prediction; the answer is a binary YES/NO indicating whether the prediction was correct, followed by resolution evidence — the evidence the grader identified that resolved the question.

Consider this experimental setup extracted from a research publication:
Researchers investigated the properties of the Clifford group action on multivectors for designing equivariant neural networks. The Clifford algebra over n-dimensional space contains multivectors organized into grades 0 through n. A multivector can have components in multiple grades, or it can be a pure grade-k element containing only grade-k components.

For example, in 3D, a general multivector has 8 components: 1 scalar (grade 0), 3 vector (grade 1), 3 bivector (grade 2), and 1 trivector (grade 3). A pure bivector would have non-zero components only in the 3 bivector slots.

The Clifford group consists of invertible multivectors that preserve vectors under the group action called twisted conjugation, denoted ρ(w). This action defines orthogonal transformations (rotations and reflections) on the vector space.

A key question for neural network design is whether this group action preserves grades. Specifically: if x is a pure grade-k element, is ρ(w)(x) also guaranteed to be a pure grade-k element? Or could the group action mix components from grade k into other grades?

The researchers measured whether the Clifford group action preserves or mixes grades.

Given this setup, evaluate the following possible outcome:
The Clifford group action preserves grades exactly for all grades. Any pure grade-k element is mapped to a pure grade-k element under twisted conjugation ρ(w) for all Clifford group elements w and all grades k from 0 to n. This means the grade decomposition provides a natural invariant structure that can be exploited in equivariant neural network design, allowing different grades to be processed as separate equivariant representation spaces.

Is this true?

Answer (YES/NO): YES